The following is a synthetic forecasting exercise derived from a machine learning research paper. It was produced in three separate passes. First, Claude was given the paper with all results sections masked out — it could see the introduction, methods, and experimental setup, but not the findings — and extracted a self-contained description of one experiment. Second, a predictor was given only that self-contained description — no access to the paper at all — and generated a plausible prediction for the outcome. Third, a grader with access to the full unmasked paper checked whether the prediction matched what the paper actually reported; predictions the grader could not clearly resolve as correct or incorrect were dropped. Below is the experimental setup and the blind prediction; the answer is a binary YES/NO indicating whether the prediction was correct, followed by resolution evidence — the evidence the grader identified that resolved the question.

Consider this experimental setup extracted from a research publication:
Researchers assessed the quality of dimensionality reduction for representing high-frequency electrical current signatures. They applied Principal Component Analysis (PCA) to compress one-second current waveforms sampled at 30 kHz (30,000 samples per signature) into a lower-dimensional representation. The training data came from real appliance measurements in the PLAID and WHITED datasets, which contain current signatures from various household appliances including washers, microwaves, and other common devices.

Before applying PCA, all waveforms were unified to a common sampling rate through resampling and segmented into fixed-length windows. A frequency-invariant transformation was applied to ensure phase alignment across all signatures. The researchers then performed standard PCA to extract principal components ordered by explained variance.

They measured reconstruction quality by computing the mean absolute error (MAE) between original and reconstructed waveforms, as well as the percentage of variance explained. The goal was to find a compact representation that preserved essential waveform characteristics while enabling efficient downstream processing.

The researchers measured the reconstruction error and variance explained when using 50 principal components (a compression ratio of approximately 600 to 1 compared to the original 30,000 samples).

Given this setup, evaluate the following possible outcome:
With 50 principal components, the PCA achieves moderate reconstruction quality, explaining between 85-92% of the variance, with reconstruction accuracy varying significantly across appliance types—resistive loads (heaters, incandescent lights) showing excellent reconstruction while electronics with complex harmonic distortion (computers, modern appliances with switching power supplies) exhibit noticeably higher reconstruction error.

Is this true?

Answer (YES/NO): NO